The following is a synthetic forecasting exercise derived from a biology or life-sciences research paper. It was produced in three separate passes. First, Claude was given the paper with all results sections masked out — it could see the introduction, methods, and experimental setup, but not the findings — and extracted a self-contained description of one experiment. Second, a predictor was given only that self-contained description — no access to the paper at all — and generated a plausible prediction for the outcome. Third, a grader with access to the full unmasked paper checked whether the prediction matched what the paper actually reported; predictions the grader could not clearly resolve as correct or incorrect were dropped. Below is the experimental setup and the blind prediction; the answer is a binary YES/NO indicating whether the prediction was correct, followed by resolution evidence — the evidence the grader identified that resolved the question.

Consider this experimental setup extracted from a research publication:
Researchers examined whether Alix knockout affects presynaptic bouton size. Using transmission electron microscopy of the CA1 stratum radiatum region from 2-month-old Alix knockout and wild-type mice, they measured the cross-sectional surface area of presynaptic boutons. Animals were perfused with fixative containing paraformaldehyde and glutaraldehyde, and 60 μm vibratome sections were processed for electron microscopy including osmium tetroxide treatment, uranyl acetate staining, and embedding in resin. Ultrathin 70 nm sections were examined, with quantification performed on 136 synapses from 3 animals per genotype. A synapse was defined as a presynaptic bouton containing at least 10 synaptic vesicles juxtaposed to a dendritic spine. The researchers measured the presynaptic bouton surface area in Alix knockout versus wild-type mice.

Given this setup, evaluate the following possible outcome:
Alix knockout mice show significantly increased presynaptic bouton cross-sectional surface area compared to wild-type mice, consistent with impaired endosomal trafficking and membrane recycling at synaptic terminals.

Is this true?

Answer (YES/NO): YES